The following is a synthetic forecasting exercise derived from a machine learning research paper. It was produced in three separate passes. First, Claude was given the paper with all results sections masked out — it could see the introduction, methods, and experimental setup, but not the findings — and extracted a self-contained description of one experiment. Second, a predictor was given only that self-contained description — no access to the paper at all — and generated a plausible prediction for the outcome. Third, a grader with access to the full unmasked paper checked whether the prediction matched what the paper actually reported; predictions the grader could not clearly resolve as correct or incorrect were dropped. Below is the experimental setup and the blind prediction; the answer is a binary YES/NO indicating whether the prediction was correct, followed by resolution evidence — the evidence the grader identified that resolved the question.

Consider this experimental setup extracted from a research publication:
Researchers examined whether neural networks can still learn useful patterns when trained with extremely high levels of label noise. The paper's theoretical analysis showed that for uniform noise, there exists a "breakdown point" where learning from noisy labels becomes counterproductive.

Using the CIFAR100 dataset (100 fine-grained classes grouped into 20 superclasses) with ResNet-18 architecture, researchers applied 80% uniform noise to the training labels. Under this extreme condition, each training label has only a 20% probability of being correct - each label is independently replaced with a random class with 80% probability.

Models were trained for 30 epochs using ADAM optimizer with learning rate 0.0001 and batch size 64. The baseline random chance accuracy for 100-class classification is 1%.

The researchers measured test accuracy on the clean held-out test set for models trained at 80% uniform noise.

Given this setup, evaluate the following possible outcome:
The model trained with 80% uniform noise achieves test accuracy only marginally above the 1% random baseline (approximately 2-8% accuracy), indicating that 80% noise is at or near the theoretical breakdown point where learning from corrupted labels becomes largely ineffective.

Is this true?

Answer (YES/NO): NO